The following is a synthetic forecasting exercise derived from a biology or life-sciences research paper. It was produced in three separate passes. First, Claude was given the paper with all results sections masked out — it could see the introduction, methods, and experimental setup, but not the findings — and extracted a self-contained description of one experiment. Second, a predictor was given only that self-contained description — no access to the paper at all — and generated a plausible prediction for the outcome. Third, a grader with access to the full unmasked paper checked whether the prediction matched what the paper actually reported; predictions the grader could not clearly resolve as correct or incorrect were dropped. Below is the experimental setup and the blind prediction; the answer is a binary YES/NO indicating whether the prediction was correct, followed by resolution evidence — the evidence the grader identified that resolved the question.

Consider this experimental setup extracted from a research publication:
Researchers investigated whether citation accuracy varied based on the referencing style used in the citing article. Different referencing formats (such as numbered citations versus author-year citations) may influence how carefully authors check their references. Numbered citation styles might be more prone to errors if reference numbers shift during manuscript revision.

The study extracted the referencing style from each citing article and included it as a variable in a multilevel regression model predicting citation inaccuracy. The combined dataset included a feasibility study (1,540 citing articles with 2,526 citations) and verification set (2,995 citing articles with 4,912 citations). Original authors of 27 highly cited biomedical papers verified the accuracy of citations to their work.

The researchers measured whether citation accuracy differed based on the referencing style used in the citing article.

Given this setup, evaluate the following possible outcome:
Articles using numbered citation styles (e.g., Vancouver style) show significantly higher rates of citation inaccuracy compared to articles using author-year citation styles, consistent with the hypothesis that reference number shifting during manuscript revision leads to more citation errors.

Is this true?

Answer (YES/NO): NO